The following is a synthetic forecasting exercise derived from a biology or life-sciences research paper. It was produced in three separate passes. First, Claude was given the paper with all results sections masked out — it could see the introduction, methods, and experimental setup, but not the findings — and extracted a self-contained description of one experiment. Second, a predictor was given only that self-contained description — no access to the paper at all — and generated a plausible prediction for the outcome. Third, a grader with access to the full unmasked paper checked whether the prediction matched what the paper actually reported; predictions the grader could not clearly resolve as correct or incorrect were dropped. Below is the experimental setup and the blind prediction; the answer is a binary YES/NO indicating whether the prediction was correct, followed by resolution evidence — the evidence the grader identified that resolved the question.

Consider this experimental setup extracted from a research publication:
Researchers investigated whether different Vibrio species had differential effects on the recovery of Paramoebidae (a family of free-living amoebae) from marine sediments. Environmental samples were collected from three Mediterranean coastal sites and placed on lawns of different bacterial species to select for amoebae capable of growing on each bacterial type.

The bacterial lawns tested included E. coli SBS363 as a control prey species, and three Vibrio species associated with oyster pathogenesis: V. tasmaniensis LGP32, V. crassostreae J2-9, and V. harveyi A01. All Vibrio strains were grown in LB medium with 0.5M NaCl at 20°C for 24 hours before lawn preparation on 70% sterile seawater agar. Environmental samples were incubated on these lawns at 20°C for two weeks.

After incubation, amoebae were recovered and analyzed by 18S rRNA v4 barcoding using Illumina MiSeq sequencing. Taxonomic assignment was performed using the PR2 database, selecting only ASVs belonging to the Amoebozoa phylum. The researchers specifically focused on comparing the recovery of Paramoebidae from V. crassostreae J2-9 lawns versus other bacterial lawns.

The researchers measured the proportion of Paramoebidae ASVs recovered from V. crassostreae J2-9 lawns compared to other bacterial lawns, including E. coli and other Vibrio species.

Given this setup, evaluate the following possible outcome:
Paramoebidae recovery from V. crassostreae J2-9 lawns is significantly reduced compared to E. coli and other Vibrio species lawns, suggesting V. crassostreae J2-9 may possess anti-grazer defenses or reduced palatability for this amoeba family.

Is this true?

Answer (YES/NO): YES